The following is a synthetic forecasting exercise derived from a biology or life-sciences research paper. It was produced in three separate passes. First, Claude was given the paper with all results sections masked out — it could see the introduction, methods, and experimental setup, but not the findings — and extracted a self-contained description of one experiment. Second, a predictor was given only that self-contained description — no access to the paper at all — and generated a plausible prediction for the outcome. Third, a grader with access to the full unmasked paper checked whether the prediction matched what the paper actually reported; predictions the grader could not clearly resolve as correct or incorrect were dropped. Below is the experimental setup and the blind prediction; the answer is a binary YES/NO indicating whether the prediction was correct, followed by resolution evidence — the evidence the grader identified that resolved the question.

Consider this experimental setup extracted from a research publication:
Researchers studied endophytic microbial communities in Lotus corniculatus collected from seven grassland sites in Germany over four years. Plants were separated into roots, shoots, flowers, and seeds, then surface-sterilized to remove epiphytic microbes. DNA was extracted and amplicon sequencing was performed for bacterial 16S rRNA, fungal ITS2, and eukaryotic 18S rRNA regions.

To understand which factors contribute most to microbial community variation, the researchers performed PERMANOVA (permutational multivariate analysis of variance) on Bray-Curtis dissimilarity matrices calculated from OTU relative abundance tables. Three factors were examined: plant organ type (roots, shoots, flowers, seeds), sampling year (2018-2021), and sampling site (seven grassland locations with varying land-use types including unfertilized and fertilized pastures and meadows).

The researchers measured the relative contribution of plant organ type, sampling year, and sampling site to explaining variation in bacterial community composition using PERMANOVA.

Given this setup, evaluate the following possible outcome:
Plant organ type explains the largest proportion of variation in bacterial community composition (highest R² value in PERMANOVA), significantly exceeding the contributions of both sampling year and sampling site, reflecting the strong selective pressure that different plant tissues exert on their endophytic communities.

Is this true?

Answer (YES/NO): YES